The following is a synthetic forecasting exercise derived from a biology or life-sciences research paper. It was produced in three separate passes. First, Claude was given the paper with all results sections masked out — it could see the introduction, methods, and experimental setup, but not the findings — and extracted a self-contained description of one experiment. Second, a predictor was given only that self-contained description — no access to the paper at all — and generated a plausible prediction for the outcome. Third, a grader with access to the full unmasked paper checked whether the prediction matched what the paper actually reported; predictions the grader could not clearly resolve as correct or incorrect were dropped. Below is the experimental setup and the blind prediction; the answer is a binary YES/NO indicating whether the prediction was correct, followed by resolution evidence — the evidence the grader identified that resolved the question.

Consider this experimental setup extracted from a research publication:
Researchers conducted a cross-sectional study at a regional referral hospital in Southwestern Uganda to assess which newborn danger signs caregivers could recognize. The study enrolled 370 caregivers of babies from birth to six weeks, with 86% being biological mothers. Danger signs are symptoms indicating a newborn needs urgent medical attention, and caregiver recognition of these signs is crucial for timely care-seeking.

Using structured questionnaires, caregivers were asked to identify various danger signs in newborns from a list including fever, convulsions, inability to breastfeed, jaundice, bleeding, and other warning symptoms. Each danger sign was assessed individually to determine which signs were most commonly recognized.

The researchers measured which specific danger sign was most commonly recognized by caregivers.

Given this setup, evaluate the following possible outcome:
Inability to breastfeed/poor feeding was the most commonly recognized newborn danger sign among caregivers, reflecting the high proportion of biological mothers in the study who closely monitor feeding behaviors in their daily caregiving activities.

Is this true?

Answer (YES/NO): NO